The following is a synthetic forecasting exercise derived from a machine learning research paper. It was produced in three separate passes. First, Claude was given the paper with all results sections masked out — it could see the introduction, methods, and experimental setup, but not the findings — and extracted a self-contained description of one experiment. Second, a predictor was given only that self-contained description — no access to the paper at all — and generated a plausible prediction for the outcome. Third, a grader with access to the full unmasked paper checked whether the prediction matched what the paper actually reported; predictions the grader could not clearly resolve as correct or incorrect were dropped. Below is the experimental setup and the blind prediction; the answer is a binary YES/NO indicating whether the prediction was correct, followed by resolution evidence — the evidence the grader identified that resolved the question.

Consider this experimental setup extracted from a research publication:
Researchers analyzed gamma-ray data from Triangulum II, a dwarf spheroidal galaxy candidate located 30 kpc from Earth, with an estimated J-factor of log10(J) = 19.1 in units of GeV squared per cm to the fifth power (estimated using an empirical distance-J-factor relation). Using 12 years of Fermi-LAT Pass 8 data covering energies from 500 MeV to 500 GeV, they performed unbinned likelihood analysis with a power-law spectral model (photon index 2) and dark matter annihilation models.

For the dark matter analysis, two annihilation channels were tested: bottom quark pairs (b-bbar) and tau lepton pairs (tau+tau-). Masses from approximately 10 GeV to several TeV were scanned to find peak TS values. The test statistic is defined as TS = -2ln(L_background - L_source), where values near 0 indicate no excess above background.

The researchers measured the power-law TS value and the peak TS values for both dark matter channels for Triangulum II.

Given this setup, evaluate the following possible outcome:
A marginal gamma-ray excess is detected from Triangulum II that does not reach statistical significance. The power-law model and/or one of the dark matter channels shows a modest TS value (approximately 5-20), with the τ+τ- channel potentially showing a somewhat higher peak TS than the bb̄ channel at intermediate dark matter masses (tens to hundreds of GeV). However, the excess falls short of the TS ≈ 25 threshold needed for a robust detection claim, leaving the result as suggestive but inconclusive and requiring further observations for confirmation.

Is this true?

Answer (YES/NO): NO